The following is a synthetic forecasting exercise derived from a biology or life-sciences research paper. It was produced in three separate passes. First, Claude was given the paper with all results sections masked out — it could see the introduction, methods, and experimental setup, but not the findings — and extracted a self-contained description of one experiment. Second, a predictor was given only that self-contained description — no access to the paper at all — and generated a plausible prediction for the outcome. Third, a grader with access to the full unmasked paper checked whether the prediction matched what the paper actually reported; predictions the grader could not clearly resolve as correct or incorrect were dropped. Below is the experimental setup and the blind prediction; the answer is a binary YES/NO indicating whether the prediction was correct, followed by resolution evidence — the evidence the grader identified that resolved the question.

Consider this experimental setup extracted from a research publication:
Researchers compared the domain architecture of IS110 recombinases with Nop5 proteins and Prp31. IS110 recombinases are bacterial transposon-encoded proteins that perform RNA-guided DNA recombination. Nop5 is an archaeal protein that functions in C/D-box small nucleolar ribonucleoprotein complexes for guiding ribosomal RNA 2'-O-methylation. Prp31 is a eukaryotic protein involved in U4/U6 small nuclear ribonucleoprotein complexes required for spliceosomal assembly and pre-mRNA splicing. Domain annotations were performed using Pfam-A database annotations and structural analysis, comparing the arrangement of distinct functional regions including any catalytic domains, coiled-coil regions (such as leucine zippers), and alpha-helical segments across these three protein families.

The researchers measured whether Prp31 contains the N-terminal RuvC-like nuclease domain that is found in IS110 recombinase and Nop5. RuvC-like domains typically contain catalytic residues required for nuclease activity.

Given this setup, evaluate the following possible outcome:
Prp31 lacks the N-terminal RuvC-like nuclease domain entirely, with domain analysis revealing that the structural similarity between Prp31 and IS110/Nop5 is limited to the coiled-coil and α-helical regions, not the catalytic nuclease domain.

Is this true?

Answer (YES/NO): YES